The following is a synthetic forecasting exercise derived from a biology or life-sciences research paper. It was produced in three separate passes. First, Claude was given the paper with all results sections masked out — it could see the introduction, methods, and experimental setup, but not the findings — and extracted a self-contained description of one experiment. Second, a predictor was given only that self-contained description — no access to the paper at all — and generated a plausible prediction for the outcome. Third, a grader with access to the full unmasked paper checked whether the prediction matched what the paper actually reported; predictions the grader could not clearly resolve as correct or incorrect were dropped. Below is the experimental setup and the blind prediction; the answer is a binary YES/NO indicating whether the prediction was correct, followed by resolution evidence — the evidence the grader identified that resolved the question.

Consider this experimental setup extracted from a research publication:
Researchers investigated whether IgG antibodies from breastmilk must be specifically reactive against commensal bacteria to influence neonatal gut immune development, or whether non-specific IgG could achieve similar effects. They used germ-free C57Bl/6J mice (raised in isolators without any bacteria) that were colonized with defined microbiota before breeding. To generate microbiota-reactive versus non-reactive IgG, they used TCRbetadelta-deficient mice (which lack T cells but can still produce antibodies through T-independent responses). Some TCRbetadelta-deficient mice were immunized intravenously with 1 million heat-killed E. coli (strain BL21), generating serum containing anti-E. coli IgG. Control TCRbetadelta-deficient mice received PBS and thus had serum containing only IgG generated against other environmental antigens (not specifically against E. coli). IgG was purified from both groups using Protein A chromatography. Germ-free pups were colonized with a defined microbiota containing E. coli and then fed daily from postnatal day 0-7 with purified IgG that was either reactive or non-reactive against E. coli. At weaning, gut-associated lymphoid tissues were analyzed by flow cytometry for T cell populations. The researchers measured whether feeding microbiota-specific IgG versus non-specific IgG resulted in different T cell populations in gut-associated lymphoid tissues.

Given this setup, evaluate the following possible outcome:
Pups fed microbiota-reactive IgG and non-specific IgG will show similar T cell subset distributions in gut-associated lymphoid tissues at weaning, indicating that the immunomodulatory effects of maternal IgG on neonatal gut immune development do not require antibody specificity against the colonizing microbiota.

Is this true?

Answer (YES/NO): NO